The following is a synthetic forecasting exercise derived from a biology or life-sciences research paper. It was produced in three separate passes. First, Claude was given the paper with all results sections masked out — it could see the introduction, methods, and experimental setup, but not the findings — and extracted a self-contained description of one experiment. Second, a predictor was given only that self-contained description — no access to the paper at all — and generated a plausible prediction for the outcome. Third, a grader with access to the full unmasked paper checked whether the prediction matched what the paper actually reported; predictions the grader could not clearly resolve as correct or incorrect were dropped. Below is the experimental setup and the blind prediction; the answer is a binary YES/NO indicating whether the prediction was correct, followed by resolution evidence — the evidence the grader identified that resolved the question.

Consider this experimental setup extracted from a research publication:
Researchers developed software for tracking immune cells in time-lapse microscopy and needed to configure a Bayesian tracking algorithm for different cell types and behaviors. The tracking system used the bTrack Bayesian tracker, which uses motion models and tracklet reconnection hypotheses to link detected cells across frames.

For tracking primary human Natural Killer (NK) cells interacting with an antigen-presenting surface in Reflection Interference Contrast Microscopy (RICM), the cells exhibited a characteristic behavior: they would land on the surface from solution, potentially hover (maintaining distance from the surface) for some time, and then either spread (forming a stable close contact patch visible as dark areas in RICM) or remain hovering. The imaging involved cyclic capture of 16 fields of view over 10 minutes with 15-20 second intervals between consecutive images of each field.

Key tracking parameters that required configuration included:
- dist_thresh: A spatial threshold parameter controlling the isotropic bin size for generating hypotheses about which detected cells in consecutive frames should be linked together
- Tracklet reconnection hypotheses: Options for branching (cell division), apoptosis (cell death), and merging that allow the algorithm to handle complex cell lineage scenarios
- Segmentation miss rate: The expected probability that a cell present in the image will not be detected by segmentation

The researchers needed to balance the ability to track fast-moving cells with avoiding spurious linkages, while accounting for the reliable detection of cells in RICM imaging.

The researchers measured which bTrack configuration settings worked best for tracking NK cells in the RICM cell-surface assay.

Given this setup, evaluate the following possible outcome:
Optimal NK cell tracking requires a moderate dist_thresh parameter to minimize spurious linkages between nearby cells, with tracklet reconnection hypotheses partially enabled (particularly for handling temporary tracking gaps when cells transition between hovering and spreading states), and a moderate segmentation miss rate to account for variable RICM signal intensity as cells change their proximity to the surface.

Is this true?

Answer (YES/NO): NO